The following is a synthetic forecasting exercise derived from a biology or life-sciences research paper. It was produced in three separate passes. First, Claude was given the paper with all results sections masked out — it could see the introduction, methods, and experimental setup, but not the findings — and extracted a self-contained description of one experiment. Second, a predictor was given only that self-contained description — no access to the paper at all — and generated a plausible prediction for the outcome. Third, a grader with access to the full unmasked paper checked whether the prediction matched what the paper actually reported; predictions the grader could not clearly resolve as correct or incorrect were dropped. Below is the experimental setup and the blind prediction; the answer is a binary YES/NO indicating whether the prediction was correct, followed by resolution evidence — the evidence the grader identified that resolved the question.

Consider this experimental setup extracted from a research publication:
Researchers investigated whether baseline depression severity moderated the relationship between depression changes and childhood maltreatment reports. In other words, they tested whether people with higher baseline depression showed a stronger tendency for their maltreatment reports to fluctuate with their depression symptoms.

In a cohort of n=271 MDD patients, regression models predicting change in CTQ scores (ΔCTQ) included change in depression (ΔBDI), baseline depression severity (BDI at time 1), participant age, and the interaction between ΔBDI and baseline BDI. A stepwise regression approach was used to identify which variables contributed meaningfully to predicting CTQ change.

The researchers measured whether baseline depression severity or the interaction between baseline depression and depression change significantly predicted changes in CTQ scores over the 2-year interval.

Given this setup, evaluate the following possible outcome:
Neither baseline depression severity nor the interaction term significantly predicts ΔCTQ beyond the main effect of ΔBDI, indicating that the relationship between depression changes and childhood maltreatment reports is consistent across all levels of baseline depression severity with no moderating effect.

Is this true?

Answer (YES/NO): YES